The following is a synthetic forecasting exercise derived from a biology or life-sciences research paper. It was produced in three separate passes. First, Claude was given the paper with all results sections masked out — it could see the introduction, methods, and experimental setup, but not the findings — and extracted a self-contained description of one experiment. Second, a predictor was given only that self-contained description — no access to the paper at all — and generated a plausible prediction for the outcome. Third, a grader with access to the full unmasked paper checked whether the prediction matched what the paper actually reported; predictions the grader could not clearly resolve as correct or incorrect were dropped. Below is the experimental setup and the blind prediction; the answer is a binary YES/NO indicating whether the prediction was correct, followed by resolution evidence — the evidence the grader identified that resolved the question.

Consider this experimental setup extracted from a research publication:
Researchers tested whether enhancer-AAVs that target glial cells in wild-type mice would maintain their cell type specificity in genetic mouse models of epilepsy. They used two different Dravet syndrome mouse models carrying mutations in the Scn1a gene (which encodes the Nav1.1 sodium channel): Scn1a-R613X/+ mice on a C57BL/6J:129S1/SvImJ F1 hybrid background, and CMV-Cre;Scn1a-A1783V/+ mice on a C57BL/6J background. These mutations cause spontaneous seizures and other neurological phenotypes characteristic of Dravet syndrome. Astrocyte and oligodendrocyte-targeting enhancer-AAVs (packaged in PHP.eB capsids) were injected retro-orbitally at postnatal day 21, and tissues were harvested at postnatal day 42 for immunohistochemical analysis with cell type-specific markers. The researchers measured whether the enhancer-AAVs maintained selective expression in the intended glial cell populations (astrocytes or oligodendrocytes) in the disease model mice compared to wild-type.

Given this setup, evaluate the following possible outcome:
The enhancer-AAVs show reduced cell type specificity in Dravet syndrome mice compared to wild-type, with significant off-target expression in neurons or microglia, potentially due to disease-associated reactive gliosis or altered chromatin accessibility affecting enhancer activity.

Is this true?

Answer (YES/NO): NO